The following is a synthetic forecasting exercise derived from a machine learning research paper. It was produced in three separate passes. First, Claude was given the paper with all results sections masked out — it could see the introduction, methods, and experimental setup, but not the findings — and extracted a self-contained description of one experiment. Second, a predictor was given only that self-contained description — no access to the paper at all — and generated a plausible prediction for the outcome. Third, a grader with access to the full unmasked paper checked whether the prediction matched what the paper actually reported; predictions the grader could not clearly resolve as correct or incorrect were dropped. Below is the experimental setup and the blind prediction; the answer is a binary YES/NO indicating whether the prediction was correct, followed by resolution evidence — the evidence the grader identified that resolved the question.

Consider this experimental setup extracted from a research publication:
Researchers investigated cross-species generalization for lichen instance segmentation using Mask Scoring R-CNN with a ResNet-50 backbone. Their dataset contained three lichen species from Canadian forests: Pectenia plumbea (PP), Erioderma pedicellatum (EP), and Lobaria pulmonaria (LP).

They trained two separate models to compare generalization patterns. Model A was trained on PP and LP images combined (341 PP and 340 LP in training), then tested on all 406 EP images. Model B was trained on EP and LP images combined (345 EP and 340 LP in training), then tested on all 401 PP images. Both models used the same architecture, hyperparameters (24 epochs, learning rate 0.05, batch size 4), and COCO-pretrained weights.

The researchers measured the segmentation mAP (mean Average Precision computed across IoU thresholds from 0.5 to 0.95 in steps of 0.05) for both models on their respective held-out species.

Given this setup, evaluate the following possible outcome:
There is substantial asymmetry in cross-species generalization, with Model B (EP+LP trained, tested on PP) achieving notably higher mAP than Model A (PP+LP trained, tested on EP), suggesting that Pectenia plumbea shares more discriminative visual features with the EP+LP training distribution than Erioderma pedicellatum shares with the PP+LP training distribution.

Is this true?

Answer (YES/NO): NO